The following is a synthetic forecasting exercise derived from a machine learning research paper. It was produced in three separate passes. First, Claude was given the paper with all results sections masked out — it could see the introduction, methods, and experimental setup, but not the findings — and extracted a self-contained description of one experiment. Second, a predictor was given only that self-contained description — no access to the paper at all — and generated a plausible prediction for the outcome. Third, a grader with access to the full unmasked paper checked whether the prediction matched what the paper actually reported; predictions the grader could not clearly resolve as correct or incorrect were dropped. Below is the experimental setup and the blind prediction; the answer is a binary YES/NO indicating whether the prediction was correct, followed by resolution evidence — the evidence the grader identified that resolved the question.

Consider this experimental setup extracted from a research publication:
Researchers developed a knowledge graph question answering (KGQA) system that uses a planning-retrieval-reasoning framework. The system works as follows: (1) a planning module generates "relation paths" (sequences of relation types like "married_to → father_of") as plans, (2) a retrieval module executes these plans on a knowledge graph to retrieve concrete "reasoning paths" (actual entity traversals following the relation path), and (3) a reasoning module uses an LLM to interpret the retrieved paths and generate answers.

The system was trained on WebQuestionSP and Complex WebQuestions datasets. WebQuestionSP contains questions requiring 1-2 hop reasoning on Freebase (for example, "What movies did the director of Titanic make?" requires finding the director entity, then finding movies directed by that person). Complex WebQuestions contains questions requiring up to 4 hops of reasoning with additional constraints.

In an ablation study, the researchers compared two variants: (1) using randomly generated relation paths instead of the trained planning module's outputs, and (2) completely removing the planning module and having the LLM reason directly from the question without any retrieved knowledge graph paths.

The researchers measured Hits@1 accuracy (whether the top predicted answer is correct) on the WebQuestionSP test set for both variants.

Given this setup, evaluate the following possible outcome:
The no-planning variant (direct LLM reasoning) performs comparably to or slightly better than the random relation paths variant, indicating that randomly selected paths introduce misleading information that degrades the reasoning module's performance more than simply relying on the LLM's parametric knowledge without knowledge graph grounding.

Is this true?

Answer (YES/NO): YES